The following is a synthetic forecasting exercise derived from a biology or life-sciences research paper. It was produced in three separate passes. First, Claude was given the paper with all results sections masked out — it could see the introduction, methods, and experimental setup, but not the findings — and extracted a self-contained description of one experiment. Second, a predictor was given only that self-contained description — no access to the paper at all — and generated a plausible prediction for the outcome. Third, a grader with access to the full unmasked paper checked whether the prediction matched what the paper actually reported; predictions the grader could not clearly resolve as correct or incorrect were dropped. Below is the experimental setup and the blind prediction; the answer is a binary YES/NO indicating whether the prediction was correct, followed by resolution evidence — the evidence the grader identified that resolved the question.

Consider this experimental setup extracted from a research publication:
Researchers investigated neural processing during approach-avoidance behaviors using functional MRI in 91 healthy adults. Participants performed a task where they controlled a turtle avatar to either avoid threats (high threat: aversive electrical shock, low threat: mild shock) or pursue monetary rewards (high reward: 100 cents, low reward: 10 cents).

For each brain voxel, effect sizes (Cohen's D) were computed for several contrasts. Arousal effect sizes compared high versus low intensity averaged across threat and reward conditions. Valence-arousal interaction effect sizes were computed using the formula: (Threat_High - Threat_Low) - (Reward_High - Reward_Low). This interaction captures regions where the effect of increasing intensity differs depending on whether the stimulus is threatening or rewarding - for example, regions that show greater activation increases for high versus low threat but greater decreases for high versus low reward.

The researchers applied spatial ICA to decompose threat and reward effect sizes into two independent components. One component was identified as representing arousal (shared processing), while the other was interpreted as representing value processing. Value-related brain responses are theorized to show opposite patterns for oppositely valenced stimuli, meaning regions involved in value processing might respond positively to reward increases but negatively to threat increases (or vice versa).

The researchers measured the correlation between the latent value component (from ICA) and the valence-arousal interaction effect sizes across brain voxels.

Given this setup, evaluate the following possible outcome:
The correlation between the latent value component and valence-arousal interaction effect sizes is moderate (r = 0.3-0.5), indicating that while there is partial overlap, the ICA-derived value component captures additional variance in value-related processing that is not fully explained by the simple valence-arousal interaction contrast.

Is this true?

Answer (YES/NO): NO